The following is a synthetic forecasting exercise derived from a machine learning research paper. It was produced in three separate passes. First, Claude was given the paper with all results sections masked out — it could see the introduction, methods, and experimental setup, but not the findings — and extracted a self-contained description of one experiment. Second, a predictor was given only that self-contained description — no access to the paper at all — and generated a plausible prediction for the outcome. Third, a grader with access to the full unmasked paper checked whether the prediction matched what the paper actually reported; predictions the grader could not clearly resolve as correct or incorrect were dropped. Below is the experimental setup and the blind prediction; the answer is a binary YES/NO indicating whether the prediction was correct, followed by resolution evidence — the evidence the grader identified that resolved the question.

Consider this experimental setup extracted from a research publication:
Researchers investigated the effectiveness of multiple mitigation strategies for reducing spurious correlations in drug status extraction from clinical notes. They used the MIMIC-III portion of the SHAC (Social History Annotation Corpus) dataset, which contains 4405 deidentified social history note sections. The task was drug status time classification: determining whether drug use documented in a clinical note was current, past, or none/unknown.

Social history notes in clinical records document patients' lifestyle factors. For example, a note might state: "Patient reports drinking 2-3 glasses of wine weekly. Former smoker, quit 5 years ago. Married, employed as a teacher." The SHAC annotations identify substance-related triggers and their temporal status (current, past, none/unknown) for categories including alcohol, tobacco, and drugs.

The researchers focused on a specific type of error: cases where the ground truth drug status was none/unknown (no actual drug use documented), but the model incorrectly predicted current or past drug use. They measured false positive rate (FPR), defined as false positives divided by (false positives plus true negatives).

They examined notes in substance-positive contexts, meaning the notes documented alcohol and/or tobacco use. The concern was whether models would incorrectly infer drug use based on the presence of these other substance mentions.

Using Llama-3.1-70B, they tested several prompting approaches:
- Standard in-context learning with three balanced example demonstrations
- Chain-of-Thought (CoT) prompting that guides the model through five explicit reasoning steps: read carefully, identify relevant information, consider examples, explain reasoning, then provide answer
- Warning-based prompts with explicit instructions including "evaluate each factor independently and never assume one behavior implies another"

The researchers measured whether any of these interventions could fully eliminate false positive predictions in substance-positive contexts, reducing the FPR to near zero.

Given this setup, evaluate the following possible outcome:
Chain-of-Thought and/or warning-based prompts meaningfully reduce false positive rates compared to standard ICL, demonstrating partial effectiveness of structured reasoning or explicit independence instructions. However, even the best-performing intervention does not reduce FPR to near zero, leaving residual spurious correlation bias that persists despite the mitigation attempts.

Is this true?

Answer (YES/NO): YES